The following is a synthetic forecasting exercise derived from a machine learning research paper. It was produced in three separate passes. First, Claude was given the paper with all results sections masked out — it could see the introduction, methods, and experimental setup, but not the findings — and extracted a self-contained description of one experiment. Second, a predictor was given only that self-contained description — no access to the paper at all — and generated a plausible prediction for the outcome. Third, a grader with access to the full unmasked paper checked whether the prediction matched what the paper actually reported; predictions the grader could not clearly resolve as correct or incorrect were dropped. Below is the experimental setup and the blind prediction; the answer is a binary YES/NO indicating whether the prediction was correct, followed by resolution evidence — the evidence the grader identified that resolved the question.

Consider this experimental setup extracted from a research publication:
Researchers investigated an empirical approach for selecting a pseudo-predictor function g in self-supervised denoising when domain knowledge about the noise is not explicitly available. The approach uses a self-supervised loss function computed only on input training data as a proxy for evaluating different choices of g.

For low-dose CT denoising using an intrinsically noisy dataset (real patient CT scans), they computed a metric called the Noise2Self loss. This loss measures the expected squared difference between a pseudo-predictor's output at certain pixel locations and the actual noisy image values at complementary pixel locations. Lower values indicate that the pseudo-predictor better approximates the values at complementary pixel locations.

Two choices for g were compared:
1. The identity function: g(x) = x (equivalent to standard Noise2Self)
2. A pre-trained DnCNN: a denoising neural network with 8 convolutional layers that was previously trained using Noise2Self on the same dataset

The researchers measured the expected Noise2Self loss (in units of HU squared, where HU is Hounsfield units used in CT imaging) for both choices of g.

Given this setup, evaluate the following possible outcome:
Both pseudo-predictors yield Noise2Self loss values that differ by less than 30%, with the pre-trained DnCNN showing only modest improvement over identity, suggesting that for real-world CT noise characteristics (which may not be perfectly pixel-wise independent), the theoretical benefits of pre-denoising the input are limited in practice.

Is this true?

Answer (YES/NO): NO